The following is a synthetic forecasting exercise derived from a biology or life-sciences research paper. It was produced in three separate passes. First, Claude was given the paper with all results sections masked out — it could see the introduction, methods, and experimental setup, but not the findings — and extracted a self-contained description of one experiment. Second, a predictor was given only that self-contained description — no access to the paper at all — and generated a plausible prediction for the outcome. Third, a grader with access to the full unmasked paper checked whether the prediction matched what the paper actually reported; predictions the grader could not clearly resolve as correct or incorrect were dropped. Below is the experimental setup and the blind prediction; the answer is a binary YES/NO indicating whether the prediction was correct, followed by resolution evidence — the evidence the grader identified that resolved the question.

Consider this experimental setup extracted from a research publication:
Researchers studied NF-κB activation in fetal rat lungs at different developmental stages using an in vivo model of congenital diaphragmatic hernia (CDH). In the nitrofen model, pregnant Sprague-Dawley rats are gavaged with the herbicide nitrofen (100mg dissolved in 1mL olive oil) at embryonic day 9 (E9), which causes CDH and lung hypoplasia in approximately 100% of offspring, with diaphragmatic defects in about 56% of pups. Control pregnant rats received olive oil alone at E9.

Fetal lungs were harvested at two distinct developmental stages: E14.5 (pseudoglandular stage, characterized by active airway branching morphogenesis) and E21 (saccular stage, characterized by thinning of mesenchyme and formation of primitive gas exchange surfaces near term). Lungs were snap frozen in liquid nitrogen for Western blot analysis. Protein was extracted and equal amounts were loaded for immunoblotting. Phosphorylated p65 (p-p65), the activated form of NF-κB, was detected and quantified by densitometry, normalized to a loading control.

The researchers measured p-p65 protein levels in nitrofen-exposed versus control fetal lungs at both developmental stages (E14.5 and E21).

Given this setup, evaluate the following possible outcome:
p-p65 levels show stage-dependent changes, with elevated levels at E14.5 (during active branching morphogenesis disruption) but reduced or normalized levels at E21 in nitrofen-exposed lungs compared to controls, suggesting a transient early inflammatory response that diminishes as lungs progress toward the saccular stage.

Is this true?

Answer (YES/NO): NO